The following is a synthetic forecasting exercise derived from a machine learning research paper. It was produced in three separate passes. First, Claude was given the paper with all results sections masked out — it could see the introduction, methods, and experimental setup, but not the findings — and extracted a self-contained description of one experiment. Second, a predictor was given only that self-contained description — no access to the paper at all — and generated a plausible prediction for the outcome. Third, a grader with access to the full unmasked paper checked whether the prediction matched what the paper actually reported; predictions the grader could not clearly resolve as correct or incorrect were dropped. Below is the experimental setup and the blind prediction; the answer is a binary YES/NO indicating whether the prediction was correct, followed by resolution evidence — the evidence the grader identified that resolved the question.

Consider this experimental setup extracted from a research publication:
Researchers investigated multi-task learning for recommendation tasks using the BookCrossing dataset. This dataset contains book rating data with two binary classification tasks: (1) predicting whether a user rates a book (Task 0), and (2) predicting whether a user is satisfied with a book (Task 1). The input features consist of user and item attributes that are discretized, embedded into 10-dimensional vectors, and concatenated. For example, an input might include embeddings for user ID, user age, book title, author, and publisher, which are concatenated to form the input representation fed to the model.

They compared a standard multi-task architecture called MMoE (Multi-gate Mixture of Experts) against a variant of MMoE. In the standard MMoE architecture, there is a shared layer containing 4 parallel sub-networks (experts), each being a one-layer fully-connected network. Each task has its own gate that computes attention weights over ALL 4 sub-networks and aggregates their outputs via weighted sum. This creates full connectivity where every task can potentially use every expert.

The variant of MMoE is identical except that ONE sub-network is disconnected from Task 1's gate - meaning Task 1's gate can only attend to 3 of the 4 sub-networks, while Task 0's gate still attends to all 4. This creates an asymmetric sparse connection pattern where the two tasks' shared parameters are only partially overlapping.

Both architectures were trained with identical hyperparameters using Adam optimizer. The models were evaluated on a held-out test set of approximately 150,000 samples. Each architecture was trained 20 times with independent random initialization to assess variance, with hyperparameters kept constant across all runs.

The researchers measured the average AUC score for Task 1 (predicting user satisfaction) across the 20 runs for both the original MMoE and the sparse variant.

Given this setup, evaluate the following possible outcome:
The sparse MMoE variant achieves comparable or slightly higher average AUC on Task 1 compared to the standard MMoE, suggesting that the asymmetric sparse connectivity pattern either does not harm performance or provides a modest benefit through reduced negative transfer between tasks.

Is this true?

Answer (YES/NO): YES